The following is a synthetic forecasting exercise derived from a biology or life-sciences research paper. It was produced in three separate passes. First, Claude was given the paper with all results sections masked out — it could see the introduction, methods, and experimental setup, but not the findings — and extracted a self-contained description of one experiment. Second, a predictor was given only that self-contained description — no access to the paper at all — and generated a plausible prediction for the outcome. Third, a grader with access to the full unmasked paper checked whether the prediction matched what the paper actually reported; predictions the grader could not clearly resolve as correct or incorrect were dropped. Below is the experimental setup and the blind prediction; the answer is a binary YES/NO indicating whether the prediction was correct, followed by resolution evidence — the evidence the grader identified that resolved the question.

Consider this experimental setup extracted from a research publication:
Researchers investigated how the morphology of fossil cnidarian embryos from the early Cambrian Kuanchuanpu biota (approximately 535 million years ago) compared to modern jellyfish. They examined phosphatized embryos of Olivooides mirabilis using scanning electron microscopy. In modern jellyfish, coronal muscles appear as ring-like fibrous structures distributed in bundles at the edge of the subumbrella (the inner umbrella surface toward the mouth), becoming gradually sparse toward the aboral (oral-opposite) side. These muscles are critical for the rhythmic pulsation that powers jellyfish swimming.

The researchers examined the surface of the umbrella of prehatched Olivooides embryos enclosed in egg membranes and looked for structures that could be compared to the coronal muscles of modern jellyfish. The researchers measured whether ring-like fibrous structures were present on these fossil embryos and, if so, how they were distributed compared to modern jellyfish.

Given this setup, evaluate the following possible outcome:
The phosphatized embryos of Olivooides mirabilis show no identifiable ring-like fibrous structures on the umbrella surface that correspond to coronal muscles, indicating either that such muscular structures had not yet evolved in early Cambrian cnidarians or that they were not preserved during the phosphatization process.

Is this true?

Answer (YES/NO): NO